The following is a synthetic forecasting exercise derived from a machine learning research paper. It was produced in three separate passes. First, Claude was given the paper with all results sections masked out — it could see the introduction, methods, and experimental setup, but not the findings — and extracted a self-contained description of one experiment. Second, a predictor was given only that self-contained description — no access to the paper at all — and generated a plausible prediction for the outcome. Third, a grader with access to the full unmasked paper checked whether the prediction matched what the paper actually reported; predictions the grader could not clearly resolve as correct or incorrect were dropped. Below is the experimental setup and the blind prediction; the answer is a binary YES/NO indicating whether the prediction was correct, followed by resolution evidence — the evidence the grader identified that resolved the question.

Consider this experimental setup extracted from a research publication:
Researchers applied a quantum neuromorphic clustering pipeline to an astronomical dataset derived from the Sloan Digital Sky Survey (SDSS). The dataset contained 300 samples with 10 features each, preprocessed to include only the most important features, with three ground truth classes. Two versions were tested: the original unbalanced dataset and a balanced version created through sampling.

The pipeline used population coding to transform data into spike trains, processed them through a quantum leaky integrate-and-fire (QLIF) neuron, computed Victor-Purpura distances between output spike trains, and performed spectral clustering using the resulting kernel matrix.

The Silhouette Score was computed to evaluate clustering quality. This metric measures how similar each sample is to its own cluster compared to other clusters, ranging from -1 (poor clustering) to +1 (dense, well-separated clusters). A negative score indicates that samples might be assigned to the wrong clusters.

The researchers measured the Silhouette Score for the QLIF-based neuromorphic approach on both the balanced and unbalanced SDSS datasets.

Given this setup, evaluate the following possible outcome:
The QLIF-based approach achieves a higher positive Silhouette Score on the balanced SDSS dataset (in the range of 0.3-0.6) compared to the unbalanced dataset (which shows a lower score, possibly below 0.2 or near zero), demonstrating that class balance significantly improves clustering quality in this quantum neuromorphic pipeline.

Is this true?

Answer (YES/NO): NO